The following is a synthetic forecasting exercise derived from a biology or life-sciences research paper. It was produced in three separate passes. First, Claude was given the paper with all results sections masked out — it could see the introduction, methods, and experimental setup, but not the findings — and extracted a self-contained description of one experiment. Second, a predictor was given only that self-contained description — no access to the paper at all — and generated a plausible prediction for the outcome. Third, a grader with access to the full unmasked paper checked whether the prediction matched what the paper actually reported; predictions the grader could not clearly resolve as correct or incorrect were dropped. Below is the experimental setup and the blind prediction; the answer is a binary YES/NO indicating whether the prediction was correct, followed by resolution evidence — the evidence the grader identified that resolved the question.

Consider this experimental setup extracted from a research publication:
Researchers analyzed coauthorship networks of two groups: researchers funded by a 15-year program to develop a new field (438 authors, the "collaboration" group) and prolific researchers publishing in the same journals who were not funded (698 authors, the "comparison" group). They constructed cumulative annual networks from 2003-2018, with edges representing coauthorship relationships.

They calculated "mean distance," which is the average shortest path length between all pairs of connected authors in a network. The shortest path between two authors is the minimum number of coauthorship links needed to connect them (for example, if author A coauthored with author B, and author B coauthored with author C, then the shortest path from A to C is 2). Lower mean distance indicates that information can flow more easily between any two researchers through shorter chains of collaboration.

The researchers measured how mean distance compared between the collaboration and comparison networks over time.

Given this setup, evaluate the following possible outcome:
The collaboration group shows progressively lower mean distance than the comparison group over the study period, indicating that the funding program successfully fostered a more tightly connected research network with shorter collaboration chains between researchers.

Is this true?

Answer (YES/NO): NO